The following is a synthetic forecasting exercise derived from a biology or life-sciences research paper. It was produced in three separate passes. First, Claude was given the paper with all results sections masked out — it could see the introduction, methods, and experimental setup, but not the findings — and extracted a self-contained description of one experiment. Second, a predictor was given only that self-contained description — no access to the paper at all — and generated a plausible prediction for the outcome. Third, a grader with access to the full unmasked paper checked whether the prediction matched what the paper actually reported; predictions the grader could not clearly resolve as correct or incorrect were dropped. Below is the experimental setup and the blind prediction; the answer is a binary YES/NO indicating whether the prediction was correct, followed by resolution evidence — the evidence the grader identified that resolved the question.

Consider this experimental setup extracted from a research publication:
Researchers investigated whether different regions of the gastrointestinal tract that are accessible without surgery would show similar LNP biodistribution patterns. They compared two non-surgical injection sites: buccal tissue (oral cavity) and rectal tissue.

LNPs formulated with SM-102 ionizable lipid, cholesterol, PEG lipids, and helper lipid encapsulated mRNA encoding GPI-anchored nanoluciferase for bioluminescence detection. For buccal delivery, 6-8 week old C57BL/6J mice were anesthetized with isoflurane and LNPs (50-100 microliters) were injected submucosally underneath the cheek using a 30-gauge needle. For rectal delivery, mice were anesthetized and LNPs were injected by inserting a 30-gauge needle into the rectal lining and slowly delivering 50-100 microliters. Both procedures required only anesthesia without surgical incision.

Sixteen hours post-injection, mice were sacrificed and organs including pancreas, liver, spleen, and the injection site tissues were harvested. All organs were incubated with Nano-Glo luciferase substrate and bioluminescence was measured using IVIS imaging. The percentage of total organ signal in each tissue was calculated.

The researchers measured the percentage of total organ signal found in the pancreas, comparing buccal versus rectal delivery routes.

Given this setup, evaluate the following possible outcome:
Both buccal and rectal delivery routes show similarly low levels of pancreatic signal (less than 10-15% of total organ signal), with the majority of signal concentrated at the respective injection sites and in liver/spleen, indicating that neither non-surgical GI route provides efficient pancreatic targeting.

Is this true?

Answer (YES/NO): NO